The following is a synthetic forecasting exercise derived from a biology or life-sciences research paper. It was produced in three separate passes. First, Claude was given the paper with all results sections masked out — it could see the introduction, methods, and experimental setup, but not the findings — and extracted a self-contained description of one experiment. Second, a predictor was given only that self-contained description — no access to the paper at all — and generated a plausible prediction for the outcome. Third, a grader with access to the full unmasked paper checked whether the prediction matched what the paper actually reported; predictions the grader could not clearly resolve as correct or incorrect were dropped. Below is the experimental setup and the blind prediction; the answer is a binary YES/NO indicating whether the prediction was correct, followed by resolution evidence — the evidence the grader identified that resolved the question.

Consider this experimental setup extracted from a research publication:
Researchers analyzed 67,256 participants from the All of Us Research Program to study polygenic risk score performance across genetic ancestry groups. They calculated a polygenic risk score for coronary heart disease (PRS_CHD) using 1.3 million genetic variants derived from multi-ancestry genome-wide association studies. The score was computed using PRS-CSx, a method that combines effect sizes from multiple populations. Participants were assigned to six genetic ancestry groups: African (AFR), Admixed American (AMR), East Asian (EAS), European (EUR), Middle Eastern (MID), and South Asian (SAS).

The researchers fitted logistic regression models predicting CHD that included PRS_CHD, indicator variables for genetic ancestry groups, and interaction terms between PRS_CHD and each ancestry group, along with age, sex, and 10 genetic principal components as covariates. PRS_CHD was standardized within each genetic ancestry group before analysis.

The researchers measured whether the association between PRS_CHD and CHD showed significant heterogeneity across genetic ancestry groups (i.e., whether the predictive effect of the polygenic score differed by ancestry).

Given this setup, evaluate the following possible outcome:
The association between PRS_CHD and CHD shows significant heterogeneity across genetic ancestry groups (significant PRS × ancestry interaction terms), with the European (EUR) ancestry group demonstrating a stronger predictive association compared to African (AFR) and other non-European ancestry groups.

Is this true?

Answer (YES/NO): NO